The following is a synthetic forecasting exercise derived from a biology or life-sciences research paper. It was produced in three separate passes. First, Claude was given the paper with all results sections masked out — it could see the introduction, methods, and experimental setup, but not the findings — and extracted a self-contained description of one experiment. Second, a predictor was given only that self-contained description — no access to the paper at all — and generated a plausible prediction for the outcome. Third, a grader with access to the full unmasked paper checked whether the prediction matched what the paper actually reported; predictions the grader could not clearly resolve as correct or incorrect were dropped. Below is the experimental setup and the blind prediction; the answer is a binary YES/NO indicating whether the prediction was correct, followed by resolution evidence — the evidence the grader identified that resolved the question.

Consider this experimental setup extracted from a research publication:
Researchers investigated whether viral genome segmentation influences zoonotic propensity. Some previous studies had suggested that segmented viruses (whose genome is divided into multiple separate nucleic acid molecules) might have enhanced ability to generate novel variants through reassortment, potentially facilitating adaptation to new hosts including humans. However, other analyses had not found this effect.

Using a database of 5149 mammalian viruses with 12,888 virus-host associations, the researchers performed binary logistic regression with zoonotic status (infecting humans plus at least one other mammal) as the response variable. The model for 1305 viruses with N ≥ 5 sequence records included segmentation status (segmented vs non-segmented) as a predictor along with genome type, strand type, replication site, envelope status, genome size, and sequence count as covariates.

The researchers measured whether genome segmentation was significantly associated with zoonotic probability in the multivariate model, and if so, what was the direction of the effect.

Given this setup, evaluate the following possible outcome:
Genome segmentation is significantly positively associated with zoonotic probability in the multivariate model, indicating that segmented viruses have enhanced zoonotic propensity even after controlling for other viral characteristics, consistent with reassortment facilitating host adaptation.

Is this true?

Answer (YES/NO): YES